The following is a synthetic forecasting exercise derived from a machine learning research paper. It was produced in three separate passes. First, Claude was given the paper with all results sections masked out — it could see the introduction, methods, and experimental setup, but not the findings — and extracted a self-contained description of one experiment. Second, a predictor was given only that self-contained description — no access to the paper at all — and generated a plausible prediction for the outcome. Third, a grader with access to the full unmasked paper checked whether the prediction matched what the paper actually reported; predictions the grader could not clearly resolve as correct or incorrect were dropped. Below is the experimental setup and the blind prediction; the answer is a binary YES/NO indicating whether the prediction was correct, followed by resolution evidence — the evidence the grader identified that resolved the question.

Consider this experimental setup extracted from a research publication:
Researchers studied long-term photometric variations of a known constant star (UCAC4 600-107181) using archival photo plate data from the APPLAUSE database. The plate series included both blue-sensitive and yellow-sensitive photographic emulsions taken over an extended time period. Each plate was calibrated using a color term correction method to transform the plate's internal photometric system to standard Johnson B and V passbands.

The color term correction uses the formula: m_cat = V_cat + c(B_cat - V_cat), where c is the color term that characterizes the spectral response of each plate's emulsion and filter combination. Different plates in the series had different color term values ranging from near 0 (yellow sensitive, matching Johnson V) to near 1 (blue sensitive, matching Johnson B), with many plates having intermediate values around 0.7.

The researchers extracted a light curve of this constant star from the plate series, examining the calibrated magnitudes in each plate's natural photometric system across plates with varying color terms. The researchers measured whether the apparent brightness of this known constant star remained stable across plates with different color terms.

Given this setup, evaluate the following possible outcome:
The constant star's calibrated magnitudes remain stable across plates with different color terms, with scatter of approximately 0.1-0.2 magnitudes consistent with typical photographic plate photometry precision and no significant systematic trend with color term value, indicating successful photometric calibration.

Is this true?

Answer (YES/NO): NO